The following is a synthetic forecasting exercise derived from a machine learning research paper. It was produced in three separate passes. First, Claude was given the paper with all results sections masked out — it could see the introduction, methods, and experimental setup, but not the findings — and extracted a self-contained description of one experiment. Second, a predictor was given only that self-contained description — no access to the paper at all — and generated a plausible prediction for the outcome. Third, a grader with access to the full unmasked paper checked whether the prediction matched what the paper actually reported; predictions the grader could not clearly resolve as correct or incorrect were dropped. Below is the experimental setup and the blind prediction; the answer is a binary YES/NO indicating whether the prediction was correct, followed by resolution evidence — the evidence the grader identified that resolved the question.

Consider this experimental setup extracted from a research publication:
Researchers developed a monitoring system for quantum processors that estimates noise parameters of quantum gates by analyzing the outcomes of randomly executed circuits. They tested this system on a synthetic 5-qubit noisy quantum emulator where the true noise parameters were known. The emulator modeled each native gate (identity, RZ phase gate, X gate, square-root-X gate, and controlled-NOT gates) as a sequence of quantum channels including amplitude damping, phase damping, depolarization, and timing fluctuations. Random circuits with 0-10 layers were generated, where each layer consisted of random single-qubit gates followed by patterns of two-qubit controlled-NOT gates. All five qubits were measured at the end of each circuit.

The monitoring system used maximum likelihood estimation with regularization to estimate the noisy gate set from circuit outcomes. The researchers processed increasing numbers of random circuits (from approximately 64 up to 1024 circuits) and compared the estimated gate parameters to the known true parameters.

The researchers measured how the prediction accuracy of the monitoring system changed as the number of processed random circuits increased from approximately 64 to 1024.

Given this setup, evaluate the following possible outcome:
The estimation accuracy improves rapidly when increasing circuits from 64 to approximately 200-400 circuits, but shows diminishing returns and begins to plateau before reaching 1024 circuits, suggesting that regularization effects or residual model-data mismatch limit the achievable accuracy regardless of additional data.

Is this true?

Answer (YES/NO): NO